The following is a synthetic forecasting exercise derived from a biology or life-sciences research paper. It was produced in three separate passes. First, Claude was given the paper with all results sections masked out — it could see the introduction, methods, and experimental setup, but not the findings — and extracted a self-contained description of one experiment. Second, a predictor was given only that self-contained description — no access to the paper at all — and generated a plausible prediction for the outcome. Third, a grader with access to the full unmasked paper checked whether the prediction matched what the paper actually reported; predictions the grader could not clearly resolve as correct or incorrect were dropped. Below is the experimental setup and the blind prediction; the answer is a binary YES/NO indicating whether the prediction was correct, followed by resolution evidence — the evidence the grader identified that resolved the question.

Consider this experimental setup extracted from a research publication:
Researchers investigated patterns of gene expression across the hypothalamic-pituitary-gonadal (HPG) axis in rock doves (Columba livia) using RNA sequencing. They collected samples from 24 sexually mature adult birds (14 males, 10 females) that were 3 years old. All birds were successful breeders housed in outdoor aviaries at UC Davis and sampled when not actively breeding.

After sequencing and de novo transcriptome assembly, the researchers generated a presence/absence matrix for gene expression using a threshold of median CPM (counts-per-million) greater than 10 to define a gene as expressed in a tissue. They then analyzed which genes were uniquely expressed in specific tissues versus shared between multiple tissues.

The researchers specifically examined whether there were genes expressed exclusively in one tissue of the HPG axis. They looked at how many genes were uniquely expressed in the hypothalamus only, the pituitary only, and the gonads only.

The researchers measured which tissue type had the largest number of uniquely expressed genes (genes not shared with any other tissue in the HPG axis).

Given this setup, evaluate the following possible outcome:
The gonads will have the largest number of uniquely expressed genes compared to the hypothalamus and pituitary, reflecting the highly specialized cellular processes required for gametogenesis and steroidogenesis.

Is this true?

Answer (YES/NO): YES